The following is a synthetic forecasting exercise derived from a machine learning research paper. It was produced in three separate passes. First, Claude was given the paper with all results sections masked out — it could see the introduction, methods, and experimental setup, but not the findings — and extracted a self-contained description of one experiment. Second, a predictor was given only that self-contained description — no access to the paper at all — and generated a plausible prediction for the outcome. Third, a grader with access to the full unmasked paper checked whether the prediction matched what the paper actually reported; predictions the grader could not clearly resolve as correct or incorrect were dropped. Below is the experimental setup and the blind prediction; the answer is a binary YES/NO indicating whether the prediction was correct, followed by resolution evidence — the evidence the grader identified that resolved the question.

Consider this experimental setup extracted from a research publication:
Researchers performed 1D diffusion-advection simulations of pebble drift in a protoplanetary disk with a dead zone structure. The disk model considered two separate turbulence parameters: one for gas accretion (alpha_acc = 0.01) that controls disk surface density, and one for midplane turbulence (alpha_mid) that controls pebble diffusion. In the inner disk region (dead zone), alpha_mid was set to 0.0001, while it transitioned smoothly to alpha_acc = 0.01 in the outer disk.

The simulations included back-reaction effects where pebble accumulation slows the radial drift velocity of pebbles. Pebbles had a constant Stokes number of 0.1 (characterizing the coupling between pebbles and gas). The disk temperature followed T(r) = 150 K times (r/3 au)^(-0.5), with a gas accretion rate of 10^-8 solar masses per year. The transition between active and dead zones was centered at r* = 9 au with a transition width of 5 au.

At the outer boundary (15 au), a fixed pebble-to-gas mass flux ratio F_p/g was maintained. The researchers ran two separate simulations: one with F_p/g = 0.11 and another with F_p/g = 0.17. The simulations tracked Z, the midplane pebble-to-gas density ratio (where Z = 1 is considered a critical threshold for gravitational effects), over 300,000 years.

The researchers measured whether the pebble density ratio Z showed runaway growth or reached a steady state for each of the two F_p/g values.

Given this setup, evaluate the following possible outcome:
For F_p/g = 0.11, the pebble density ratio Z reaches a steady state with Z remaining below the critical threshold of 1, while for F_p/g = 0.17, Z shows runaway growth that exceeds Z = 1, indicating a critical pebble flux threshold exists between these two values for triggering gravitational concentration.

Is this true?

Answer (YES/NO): YES